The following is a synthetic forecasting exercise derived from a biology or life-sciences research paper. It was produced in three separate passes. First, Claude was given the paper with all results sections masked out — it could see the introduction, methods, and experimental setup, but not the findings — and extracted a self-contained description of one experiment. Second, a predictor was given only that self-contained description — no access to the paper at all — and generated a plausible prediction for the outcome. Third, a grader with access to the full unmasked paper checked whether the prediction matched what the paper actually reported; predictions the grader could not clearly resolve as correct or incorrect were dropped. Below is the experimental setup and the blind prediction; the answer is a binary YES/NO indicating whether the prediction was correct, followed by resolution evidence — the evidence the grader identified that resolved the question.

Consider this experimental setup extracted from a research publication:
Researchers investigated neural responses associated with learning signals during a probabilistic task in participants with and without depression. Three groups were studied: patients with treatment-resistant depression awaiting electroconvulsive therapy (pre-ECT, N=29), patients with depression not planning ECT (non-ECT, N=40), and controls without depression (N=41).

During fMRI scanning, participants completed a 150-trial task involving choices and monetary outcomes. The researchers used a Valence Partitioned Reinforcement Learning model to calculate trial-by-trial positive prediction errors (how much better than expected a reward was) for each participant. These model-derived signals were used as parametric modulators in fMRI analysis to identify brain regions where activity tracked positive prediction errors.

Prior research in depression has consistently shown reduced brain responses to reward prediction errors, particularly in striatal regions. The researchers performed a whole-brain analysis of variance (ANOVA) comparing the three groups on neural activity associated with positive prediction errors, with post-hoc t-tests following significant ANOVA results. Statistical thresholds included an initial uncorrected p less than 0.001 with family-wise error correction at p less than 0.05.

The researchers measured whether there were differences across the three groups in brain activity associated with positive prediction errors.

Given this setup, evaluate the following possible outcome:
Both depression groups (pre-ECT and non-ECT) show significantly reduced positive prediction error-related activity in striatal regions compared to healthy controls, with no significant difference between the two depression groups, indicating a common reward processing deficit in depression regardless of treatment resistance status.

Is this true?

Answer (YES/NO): NO